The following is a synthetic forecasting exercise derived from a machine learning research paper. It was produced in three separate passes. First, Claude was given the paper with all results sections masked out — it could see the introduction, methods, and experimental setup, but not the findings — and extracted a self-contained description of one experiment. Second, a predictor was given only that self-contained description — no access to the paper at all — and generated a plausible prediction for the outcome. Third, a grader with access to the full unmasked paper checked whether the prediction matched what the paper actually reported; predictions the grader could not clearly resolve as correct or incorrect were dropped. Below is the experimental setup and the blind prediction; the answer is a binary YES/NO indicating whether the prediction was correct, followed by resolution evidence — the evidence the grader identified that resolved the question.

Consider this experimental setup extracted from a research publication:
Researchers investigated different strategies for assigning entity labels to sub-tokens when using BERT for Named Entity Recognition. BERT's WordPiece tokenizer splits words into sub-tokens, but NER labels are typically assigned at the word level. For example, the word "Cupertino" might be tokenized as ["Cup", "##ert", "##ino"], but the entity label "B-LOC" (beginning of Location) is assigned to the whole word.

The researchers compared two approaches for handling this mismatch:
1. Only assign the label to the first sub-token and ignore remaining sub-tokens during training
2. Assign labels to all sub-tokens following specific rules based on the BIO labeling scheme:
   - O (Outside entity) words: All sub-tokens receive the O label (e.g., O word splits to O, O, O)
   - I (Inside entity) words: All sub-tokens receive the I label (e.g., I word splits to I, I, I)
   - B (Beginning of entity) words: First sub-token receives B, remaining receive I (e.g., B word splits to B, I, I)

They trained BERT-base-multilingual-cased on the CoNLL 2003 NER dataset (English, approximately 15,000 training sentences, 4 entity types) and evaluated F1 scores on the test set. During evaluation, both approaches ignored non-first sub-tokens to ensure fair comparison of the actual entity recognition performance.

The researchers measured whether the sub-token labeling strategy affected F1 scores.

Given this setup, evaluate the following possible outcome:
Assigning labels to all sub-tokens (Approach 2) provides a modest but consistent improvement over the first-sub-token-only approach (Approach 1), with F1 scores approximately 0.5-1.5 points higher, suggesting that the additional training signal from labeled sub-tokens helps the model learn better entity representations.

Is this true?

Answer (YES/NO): NO